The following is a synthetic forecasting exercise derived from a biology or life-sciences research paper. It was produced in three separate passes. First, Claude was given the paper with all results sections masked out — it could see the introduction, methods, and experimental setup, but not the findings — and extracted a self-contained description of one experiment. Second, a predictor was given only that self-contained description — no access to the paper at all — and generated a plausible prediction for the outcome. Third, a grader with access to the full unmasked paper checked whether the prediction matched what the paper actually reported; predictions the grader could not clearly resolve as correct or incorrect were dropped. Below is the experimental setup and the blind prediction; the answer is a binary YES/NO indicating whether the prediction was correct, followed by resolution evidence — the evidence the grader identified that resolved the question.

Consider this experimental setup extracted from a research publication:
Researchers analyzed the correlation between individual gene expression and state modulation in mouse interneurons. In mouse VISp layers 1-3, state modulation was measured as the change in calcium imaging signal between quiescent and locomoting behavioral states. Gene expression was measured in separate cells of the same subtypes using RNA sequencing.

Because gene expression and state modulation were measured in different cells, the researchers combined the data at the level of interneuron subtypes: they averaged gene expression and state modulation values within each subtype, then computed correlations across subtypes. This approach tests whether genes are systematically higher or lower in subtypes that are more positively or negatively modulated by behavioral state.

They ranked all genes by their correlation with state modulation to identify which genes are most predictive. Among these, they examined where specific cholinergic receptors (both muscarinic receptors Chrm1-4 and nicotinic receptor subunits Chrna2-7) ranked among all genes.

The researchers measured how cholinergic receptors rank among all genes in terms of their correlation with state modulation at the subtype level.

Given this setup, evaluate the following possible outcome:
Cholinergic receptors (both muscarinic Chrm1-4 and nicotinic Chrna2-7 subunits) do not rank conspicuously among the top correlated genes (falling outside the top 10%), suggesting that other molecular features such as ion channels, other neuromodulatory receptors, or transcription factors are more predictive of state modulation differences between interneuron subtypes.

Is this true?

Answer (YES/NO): NO